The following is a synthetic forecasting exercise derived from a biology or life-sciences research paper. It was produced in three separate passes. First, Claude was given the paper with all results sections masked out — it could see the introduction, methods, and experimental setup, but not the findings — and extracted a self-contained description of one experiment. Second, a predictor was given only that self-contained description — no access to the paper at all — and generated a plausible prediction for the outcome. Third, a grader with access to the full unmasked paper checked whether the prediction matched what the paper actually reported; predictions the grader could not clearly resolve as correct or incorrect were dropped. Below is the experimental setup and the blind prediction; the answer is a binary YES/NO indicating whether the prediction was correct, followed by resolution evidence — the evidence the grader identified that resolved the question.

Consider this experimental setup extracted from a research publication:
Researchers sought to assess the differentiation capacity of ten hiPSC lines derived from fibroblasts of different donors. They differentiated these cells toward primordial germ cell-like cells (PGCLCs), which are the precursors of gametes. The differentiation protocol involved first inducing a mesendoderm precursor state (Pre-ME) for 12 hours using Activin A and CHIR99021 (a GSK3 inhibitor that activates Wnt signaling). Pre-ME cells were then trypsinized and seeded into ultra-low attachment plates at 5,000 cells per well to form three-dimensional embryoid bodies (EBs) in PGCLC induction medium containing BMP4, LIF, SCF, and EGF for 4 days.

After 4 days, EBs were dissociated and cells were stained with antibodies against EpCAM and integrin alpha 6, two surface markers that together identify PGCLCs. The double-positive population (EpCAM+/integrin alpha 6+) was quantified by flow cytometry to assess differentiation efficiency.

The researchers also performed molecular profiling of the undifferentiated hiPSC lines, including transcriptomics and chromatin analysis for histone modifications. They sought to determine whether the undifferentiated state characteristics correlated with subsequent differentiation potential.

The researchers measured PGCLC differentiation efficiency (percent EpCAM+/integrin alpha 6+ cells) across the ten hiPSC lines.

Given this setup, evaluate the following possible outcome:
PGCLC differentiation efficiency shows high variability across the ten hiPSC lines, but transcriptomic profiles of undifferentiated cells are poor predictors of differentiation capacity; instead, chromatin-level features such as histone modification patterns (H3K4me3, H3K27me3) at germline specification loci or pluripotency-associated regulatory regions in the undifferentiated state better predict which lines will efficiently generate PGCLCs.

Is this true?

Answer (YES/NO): NO